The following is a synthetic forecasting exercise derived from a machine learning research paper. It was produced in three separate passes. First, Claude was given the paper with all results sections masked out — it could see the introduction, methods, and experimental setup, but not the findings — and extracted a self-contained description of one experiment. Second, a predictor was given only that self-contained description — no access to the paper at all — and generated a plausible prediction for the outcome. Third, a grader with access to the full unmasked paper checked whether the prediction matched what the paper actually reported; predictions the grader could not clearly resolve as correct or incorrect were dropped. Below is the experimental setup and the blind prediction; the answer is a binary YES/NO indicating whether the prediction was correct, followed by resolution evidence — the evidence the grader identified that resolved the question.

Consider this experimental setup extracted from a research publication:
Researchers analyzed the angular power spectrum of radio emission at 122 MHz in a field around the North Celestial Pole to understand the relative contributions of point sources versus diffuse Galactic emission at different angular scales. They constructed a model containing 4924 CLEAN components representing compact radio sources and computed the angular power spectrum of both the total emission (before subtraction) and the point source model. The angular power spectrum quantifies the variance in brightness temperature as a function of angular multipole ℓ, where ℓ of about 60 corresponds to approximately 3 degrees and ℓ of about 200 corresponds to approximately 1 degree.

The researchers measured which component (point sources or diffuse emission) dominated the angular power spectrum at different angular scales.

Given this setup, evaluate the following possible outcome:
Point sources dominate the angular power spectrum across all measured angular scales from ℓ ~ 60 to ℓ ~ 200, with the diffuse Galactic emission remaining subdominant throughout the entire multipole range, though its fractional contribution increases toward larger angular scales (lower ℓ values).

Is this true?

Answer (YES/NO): NO